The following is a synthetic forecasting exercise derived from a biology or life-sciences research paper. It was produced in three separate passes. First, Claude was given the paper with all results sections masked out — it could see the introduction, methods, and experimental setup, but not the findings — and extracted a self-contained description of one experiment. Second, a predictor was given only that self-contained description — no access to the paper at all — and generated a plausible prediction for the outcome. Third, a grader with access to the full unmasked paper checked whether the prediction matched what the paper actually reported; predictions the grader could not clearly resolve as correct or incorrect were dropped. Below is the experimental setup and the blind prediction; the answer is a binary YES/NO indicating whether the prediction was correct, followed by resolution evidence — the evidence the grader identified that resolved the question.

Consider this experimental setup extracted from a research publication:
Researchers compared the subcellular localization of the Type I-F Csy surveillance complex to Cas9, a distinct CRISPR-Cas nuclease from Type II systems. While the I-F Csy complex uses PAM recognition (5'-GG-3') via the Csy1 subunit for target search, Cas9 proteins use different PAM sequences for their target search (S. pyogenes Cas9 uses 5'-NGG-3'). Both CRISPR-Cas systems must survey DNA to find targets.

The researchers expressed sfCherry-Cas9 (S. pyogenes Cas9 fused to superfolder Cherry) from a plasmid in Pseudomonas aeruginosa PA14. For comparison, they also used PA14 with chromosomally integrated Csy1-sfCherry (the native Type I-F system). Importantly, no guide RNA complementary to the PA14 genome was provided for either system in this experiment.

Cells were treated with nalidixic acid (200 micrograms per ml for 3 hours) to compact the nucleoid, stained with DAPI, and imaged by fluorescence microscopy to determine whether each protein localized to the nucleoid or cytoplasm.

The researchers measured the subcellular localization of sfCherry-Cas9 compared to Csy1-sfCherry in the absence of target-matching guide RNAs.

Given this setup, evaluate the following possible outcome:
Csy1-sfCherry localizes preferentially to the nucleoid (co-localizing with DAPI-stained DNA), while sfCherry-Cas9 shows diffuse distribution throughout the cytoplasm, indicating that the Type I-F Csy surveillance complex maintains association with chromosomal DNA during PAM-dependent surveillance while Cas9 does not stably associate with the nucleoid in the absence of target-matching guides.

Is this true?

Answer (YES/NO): YES